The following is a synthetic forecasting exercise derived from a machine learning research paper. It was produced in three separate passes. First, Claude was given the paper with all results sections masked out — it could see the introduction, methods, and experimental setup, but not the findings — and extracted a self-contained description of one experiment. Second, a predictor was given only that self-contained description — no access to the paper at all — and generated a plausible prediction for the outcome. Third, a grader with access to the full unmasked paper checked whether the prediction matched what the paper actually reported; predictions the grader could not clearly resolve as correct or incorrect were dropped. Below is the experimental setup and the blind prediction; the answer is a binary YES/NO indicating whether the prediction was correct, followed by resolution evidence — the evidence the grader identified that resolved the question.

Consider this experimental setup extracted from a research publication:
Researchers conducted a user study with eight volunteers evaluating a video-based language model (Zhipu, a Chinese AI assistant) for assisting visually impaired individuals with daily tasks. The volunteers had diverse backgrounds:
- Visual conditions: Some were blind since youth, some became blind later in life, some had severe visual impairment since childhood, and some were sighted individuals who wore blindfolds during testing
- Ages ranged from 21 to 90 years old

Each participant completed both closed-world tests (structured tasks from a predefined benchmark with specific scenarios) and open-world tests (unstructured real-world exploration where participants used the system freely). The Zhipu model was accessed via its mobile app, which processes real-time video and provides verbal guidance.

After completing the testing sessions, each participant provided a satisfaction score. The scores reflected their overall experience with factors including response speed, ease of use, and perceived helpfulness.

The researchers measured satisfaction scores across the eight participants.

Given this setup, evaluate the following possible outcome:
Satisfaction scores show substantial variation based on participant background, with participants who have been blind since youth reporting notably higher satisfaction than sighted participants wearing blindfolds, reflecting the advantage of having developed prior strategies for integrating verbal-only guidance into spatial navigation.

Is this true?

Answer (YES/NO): NO